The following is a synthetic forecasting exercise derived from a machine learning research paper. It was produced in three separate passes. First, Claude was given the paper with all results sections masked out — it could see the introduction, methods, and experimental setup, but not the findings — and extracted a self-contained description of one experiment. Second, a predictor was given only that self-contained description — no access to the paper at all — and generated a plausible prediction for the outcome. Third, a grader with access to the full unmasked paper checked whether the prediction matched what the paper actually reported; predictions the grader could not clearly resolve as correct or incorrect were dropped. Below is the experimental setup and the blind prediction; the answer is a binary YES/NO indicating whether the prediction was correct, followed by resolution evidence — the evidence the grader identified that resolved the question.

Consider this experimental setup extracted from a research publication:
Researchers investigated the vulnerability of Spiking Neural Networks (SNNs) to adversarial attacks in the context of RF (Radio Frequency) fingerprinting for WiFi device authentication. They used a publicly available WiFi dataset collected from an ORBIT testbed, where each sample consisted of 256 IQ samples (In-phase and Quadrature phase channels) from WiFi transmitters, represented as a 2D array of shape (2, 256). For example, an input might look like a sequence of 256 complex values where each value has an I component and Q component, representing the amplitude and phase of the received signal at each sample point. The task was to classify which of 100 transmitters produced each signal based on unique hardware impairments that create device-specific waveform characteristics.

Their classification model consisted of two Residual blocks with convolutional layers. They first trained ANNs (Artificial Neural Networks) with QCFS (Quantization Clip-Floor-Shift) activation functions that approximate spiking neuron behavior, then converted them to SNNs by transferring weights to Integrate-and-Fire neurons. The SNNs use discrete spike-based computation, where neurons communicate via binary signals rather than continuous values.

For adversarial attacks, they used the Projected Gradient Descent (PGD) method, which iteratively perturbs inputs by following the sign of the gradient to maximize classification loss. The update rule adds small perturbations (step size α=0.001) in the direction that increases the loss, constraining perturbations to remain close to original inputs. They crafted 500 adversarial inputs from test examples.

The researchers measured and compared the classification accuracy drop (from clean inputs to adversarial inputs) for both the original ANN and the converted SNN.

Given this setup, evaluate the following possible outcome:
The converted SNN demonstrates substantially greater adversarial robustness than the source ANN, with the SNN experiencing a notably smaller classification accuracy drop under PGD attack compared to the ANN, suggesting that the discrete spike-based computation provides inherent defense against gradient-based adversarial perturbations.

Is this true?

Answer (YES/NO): NO